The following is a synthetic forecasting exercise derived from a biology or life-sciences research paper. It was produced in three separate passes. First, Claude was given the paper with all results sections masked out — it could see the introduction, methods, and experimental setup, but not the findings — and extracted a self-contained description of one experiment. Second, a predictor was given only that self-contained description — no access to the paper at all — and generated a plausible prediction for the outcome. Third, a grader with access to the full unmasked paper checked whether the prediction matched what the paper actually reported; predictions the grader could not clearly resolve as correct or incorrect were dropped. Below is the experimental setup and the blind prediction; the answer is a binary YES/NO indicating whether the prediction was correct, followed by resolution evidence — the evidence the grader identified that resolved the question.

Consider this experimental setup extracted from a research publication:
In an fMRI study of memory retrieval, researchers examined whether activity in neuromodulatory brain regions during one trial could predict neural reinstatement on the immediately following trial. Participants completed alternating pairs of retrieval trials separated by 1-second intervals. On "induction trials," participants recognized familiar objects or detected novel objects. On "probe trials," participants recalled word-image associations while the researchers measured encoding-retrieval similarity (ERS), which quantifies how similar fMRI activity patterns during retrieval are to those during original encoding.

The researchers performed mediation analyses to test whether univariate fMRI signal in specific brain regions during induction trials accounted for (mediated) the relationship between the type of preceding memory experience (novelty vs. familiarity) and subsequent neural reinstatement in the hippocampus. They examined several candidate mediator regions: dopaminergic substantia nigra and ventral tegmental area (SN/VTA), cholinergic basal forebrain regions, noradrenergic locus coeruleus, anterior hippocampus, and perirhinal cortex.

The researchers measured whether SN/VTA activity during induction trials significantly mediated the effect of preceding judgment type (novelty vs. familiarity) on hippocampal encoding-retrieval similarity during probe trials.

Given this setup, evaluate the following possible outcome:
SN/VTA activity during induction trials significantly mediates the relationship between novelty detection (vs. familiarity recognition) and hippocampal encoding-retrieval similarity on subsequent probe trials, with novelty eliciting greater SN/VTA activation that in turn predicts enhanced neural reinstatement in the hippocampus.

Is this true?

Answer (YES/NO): NO